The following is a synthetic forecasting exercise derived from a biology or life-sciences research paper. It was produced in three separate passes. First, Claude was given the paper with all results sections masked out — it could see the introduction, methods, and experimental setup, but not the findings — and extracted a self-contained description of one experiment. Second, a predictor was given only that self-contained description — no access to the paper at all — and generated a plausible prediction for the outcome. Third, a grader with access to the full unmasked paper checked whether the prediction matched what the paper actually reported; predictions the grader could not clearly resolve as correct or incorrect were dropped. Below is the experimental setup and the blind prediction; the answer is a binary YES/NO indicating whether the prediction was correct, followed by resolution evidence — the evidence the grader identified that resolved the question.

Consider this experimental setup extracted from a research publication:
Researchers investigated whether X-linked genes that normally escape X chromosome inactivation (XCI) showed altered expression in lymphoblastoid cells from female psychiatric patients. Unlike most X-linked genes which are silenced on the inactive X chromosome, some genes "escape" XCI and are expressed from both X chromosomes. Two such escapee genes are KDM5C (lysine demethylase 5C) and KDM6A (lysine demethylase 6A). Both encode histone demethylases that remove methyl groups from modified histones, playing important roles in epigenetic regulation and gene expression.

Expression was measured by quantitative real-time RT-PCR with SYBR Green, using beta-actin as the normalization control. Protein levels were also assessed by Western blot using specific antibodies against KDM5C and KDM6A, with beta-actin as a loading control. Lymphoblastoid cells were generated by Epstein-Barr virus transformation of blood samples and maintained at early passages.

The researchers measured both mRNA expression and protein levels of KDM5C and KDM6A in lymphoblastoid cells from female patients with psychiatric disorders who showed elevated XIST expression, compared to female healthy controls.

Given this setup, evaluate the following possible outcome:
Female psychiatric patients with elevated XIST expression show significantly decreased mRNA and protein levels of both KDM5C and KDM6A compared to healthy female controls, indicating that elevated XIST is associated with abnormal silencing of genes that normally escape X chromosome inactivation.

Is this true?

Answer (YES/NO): NO